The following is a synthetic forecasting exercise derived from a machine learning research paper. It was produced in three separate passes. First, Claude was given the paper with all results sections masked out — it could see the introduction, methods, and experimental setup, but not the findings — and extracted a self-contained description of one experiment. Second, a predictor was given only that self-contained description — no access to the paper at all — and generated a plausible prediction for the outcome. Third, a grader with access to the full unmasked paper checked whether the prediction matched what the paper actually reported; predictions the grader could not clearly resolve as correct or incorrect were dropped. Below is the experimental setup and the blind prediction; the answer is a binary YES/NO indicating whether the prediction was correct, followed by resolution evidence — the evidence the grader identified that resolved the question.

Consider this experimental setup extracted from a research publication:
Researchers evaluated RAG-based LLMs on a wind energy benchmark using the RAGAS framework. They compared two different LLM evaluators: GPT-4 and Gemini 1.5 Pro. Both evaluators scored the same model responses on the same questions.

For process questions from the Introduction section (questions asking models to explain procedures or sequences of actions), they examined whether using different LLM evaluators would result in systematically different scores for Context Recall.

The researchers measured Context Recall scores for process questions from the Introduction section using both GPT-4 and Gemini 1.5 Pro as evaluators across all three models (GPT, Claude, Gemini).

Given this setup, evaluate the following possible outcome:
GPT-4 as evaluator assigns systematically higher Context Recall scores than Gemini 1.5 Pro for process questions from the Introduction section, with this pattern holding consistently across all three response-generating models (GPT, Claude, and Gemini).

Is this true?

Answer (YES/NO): YES